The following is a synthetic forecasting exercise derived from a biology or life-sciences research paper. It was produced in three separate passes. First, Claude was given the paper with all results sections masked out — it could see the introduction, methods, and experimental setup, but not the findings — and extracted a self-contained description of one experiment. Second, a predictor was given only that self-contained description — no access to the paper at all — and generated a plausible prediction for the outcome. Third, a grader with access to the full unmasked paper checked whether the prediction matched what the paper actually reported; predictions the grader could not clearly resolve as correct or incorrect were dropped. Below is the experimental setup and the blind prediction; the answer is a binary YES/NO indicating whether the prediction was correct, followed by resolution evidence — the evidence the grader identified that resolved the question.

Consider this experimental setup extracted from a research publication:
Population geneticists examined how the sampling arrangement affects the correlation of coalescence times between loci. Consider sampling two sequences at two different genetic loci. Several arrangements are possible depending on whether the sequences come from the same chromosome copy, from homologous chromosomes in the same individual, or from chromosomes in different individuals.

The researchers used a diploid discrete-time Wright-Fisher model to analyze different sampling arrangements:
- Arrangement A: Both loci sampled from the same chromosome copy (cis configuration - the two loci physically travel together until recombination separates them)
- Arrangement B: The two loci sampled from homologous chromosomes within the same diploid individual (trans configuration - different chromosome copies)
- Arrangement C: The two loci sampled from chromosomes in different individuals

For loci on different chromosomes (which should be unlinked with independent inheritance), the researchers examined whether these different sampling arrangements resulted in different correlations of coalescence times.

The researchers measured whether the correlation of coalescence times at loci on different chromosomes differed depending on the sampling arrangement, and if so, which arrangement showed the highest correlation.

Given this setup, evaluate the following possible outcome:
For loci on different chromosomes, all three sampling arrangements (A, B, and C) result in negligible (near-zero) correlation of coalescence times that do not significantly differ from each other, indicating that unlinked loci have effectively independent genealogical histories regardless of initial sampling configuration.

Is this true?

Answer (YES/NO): NO